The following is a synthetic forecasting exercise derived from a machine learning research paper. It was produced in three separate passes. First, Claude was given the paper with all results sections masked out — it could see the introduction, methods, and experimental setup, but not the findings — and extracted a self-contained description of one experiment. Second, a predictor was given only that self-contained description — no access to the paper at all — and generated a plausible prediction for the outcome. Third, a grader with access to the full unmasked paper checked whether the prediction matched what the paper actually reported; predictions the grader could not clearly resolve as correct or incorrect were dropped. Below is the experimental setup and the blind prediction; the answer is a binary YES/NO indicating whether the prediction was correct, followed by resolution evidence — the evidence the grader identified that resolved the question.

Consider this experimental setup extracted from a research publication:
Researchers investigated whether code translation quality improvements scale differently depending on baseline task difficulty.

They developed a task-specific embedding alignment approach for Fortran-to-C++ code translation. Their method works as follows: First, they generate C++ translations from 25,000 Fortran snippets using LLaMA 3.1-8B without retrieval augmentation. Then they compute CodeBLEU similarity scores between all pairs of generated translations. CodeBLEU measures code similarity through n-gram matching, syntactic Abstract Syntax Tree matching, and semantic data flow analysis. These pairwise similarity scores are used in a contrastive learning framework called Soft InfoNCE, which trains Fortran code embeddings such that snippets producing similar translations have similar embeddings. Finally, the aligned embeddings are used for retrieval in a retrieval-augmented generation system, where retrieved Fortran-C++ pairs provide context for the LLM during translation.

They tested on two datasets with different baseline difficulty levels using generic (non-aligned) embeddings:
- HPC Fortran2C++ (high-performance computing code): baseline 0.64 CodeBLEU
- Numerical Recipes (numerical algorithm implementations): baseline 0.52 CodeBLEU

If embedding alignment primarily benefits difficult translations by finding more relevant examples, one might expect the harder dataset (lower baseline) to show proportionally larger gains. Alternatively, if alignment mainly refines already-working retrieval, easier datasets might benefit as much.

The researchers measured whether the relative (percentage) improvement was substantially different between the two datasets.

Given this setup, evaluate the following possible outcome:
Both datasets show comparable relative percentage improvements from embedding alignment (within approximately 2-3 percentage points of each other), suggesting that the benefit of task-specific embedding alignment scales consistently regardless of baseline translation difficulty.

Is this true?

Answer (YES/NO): YES